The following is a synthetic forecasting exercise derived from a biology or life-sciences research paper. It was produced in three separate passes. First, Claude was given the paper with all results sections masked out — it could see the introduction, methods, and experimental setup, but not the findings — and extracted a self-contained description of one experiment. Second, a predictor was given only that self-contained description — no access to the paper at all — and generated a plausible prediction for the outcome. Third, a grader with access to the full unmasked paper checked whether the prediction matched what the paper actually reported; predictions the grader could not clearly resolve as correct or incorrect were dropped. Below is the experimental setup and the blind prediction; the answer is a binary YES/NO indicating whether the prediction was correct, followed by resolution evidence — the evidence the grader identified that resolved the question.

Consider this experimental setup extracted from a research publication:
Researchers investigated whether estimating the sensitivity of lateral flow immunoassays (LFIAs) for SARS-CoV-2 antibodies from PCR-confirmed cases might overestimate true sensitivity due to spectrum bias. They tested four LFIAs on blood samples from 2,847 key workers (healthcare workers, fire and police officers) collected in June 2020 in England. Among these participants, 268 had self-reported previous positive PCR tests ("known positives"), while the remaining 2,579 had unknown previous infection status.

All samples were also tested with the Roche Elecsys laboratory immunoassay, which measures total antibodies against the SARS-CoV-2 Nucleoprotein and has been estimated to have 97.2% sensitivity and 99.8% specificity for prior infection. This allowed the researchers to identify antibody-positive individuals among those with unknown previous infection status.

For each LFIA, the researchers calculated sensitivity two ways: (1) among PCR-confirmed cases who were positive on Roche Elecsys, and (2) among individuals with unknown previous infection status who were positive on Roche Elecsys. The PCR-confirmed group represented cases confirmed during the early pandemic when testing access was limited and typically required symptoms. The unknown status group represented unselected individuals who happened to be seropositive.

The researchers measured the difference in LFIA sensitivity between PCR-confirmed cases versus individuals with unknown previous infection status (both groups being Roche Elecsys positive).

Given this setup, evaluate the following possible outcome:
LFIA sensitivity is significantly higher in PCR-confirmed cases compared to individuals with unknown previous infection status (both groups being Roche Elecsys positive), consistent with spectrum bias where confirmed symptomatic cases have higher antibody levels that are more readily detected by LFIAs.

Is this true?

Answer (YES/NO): YES